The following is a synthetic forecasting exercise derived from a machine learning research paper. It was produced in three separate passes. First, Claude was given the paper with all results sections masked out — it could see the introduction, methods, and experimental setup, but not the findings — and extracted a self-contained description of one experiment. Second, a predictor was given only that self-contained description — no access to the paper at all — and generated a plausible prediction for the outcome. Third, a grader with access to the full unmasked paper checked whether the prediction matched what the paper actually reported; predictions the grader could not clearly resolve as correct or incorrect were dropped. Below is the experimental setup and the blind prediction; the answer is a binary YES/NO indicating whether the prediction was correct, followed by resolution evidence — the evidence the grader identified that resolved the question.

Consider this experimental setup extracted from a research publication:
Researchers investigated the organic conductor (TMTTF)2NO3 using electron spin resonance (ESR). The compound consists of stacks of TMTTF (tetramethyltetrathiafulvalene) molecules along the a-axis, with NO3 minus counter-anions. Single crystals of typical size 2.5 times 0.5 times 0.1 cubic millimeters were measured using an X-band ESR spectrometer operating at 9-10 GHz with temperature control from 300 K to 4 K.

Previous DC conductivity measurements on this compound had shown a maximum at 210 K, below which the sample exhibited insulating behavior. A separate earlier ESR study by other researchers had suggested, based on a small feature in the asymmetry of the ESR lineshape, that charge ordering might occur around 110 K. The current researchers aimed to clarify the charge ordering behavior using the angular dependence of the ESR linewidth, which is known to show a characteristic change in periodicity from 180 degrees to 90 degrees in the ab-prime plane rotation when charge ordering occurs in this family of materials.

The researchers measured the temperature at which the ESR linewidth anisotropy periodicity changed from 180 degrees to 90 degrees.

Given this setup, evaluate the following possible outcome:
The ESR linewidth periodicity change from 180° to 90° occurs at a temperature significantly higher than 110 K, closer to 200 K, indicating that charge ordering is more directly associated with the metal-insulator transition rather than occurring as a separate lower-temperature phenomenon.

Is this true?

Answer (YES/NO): NO